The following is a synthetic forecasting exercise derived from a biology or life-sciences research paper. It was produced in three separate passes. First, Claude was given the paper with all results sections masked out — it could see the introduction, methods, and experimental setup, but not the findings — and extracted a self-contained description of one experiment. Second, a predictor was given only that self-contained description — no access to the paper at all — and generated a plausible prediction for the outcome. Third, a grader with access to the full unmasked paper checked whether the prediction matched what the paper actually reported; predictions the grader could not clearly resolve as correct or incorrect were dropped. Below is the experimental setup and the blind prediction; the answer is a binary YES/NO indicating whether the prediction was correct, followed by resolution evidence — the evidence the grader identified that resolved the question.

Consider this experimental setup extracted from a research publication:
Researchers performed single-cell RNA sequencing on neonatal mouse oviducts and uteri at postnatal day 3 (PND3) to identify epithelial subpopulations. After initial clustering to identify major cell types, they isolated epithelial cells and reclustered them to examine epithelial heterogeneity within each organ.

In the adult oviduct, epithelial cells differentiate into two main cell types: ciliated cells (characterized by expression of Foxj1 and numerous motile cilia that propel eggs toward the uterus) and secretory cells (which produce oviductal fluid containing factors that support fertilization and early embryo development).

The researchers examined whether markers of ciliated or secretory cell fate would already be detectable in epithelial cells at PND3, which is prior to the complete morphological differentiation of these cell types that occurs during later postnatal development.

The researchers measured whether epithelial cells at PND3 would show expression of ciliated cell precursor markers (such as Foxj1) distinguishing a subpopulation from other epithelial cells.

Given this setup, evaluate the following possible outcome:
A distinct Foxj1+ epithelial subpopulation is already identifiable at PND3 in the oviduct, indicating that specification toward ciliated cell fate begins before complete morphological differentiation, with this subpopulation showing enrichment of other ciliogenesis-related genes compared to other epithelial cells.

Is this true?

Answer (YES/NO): YES